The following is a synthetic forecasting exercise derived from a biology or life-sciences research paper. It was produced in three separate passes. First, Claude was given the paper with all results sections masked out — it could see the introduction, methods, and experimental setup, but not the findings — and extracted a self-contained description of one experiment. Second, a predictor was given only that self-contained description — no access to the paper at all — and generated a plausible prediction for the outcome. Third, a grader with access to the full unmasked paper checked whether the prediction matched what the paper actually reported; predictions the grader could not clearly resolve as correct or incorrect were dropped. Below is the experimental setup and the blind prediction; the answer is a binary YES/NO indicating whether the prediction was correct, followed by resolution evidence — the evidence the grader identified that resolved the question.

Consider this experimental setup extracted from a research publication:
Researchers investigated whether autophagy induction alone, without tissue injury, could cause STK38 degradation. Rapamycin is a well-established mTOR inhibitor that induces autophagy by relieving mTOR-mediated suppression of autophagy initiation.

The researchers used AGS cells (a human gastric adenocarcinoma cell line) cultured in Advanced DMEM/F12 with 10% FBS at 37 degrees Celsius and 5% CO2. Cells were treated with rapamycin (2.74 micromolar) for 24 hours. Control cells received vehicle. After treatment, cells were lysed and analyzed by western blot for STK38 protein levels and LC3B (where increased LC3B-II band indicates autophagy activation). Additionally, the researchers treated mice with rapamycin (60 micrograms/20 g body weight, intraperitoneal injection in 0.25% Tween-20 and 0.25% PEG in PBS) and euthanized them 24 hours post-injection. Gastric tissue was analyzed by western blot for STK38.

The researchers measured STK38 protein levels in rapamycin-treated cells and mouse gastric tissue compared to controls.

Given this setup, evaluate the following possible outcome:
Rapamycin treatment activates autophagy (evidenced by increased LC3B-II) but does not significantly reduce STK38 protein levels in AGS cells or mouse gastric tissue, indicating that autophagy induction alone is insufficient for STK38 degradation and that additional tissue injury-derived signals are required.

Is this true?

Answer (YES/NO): NO